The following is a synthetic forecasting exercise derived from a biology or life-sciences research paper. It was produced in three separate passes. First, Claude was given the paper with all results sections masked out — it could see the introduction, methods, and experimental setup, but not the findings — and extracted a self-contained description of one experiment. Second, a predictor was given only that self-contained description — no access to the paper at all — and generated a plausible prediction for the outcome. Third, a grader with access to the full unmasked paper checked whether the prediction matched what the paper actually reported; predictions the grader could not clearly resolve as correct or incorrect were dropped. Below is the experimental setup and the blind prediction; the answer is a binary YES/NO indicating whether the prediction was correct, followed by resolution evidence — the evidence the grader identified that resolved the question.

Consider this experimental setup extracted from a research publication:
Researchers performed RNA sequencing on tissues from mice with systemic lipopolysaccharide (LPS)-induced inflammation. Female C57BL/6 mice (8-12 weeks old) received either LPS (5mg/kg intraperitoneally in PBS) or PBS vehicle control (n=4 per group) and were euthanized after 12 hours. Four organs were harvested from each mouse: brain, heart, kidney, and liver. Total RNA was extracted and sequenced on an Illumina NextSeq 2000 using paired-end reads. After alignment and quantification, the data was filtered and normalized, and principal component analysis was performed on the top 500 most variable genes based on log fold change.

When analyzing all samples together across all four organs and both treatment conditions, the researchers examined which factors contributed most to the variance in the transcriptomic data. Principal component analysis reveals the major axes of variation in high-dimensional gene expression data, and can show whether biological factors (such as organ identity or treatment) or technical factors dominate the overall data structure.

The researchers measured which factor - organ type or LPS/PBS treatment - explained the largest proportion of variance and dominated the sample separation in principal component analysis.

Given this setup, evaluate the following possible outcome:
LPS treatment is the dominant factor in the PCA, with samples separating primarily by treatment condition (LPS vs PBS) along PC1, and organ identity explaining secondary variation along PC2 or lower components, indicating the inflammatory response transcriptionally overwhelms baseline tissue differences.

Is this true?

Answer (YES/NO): NO